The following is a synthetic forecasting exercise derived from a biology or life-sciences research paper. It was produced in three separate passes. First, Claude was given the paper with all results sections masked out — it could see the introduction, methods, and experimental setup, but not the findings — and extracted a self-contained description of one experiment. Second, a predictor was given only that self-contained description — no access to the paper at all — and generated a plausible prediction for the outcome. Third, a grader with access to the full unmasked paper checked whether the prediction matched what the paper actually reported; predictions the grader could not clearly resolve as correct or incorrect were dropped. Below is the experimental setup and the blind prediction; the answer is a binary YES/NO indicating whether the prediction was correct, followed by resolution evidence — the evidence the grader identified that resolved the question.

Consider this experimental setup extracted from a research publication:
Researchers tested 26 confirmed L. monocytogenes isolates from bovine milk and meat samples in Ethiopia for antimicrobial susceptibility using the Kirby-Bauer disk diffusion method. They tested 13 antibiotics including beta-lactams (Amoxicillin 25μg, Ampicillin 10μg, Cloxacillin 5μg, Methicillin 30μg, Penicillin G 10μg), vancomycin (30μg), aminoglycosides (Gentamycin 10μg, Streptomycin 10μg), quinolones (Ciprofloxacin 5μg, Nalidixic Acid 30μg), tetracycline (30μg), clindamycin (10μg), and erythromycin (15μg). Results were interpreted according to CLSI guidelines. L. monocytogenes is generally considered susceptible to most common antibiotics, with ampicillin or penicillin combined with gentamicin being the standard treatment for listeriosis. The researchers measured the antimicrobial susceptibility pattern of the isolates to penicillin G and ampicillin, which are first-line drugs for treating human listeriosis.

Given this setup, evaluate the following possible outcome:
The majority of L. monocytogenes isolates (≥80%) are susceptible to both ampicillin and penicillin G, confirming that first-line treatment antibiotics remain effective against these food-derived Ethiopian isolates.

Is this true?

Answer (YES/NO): NO